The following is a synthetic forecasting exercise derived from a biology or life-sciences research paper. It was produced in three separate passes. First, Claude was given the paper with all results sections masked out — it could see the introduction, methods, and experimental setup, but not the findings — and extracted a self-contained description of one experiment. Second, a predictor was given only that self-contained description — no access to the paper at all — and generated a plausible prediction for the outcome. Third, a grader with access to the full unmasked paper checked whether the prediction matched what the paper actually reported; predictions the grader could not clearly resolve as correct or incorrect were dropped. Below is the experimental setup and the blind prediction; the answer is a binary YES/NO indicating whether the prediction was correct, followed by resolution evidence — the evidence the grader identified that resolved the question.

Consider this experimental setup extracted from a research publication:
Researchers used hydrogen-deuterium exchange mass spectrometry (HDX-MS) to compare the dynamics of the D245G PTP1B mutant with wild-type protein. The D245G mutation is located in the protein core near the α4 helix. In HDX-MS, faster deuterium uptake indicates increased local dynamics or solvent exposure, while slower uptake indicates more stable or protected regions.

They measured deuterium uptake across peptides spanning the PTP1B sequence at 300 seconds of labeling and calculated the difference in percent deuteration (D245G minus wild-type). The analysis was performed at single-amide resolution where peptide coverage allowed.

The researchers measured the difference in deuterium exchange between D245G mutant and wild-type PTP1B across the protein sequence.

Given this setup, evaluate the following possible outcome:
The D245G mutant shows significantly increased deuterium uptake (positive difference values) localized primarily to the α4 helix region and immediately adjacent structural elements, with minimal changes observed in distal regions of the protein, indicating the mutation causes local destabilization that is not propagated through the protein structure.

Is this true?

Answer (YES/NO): NO